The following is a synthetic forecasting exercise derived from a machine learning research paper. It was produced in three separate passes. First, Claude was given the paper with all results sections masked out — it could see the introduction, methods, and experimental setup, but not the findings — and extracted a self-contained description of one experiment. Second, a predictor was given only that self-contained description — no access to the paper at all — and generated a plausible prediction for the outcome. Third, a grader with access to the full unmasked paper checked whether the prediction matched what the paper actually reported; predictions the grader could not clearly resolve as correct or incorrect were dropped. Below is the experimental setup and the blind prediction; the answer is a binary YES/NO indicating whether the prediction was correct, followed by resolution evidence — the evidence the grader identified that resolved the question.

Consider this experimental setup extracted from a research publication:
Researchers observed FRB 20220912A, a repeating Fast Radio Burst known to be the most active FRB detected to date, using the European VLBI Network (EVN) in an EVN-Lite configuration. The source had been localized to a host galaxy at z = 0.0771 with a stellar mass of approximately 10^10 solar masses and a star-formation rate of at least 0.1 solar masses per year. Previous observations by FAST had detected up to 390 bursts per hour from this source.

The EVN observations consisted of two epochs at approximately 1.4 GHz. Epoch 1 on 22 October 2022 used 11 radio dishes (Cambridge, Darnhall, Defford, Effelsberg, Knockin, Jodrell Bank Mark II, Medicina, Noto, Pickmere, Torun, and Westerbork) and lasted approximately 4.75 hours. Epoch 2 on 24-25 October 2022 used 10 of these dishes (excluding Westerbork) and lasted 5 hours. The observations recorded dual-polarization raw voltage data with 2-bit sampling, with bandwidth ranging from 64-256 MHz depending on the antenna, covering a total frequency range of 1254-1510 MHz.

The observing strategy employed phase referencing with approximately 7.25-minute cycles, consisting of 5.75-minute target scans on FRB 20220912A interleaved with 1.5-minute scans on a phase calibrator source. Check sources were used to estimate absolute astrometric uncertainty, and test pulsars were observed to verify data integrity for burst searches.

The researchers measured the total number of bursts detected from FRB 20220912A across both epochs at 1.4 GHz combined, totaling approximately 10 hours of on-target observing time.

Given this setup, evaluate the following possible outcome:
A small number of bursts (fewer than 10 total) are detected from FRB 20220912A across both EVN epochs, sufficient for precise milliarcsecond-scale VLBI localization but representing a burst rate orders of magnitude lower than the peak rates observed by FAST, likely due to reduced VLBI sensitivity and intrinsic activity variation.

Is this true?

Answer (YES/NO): NO